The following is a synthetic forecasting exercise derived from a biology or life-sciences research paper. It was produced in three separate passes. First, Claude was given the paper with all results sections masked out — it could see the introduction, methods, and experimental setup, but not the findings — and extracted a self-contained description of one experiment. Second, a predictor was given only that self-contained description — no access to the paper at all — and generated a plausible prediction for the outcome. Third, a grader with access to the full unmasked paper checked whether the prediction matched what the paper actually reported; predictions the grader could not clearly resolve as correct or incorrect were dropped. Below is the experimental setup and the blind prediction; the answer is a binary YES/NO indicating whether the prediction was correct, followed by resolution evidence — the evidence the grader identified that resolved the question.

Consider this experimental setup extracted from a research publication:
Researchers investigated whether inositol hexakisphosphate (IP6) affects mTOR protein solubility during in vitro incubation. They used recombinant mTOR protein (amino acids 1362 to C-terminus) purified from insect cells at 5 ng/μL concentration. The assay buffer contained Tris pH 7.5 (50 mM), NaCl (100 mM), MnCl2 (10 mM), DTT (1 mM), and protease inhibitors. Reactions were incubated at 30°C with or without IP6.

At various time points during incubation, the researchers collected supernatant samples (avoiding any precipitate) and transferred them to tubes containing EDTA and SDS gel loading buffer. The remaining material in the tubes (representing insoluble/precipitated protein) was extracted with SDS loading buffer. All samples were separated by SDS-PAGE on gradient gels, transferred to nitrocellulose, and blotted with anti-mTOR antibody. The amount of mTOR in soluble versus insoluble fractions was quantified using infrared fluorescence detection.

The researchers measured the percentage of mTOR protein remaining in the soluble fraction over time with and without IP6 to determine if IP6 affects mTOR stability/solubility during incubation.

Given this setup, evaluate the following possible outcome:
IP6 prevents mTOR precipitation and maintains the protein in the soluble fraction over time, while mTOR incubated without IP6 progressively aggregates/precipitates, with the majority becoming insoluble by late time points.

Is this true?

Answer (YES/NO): YES